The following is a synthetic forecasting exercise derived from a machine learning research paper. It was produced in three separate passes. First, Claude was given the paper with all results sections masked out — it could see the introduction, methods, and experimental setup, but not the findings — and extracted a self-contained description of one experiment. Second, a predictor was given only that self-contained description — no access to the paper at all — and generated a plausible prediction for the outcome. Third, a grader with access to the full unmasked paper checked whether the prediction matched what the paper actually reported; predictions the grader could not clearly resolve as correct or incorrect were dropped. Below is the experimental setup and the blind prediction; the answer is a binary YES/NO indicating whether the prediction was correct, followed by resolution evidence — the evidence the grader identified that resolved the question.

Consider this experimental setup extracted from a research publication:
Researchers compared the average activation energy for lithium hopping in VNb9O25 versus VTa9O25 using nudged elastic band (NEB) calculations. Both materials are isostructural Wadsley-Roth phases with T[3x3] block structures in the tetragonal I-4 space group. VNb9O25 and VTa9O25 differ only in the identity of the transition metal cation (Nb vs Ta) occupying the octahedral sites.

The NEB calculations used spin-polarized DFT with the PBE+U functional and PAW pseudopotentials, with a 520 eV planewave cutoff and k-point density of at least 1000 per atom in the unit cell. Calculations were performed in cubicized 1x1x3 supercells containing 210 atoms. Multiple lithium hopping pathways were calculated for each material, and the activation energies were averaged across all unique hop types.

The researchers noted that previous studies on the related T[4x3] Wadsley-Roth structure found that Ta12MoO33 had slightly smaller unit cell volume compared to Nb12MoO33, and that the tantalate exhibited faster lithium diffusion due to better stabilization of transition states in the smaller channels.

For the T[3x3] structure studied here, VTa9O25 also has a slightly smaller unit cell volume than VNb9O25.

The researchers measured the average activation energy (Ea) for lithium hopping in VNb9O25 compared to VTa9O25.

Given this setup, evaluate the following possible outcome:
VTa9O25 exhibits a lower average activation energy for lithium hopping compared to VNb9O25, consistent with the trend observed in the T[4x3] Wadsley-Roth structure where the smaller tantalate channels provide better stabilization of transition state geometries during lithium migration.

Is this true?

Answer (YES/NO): NO